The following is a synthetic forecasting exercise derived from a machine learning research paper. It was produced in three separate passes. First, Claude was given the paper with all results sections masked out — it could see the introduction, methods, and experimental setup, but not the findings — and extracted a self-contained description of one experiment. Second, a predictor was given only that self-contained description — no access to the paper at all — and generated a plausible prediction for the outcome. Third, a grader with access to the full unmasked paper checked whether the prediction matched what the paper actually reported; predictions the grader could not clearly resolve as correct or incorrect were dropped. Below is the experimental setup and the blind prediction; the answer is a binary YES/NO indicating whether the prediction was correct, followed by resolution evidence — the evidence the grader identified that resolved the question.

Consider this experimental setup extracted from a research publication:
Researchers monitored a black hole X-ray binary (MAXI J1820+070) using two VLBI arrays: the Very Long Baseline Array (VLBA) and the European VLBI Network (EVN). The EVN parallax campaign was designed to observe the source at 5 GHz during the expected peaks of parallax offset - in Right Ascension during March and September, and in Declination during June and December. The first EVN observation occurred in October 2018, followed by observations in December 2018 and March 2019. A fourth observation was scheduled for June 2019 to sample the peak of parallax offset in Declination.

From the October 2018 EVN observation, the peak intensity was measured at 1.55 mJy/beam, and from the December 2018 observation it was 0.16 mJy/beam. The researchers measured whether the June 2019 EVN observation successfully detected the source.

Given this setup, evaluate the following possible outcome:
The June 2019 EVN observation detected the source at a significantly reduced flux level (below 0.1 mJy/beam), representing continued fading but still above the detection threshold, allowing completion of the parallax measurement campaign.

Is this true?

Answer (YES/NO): NO